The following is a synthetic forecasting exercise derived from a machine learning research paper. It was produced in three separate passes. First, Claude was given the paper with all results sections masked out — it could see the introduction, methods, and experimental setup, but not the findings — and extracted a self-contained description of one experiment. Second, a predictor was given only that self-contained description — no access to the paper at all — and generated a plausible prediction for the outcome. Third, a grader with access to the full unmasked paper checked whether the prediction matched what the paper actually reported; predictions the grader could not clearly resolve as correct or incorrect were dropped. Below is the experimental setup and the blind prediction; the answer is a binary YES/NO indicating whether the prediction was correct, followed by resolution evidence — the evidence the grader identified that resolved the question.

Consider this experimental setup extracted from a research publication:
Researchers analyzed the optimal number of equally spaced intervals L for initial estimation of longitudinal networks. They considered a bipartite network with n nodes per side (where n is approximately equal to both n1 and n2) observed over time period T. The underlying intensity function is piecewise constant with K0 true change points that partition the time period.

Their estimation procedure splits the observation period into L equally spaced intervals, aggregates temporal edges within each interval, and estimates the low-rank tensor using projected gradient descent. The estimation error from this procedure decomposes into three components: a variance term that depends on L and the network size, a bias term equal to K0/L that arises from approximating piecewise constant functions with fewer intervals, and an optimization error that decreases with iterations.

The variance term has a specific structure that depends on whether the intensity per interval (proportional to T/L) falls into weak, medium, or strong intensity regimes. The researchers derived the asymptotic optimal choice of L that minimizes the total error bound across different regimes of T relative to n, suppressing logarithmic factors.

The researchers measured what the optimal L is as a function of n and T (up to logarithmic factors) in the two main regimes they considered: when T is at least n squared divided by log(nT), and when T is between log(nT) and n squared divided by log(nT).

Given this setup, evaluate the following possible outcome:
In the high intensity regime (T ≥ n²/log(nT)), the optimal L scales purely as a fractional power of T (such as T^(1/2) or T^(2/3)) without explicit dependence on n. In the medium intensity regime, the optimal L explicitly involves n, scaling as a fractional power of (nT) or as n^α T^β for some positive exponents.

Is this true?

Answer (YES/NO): NO